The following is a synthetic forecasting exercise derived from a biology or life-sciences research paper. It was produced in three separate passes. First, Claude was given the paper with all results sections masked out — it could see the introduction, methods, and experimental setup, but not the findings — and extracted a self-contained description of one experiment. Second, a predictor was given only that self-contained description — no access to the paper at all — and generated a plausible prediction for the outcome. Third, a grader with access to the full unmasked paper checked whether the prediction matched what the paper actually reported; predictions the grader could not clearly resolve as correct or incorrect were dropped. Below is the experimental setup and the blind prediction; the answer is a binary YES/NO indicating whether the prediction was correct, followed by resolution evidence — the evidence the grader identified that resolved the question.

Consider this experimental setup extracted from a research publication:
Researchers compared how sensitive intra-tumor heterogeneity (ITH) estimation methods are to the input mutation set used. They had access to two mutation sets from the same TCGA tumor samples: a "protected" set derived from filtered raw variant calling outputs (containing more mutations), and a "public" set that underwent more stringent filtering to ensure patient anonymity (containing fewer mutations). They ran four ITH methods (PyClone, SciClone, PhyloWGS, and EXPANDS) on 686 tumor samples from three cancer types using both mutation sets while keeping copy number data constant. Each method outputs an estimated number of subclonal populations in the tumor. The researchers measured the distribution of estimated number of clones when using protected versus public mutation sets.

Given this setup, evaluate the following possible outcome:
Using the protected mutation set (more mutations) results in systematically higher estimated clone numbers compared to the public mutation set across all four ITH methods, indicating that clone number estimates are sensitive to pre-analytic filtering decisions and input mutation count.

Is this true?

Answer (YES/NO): YES